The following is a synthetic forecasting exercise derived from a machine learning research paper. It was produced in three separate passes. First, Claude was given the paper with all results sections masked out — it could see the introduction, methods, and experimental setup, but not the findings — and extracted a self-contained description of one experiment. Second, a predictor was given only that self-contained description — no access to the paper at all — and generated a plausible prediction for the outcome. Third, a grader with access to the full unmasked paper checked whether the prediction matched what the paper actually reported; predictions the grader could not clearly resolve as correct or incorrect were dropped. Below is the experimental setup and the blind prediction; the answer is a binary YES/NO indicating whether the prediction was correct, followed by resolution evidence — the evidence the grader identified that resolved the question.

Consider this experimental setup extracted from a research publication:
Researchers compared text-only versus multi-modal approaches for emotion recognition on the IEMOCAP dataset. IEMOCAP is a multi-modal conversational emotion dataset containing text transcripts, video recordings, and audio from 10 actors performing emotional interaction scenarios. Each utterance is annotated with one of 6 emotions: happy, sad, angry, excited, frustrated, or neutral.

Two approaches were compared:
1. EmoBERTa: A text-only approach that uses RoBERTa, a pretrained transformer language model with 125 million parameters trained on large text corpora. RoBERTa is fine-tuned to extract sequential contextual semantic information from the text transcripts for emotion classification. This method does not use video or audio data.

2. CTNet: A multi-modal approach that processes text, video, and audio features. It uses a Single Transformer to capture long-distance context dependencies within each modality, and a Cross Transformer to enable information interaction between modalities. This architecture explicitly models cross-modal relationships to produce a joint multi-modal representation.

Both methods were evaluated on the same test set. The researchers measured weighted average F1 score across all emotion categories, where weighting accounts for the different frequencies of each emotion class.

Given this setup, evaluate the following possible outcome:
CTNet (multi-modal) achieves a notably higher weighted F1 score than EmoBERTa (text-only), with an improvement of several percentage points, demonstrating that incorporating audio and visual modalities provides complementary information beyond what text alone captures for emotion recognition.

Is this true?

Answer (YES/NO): NO